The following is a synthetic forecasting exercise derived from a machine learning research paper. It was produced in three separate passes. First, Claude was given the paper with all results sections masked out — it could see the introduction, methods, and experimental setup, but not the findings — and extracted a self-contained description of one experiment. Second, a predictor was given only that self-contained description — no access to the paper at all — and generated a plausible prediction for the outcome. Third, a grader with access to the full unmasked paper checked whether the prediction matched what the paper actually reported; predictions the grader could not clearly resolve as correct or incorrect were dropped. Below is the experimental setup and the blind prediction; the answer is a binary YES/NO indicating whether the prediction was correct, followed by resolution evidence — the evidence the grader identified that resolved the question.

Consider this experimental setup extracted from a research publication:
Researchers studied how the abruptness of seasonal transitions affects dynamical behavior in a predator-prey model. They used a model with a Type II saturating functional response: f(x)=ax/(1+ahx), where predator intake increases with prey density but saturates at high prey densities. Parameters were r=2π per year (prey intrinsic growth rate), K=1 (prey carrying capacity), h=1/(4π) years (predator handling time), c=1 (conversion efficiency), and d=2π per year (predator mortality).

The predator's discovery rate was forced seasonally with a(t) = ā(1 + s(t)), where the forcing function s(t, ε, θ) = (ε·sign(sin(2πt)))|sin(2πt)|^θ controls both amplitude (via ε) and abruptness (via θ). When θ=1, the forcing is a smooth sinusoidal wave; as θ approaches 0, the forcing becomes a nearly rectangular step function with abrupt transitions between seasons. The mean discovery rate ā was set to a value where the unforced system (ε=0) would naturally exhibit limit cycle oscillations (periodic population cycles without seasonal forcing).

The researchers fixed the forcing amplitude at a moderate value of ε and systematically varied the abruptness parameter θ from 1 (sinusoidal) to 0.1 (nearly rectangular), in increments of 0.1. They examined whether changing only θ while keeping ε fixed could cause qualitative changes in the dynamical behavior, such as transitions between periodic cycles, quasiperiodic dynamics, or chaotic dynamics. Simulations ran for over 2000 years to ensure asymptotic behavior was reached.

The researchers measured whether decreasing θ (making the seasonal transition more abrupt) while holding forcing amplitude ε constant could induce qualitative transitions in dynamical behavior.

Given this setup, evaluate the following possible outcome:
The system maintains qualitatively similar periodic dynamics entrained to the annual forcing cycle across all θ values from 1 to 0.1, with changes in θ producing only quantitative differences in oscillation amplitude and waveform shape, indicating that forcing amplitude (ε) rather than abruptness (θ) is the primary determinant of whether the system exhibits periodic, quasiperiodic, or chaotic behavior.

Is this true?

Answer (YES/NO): NO